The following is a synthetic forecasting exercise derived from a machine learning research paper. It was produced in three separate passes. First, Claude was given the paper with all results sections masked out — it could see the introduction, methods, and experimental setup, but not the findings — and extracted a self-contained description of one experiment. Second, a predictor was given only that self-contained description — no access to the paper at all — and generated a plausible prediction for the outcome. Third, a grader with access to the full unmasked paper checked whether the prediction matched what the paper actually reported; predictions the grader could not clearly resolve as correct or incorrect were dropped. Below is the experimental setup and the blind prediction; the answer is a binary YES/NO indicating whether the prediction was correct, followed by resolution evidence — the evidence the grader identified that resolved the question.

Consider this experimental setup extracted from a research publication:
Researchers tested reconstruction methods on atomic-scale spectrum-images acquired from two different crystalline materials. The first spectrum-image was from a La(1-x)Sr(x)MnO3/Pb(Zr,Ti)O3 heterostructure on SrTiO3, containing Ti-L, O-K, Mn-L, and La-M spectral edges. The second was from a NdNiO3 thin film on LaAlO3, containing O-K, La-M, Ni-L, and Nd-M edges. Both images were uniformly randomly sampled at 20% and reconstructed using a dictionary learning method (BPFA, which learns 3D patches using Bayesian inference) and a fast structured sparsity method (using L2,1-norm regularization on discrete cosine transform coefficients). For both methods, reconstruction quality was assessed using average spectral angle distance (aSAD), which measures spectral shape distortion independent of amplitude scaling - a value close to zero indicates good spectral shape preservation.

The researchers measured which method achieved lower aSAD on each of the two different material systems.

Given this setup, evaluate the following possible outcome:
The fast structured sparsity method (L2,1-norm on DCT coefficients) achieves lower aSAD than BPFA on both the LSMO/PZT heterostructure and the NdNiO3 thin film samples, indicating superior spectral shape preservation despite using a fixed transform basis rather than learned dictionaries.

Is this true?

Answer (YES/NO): NO